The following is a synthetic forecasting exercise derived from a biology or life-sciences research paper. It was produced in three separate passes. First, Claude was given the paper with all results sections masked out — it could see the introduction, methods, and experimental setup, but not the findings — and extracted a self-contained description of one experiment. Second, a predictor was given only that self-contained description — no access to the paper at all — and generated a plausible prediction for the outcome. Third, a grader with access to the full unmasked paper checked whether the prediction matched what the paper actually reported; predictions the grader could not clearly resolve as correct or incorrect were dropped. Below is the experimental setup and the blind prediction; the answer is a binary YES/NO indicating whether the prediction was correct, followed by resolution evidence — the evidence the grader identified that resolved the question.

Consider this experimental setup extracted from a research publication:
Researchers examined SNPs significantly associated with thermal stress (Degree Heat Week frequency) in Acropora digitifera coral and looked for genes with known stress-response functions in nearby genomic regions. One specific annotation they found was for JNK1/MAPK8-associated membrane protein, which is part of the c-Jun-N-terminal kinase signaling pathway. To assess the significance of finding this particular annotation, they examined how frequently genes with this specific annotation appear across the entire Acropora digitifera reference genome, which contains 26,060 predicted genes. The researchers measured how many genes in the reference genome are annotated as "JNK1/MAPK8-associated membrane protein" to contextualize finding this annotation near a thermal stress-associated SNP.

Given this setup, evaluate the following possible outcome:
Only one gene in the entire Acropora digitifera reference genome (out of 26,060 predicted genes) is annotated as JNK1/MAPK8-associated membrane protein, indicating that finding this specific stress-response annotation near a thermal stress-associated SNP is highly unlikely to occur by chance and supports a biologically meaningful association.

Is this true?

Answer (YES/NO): YES